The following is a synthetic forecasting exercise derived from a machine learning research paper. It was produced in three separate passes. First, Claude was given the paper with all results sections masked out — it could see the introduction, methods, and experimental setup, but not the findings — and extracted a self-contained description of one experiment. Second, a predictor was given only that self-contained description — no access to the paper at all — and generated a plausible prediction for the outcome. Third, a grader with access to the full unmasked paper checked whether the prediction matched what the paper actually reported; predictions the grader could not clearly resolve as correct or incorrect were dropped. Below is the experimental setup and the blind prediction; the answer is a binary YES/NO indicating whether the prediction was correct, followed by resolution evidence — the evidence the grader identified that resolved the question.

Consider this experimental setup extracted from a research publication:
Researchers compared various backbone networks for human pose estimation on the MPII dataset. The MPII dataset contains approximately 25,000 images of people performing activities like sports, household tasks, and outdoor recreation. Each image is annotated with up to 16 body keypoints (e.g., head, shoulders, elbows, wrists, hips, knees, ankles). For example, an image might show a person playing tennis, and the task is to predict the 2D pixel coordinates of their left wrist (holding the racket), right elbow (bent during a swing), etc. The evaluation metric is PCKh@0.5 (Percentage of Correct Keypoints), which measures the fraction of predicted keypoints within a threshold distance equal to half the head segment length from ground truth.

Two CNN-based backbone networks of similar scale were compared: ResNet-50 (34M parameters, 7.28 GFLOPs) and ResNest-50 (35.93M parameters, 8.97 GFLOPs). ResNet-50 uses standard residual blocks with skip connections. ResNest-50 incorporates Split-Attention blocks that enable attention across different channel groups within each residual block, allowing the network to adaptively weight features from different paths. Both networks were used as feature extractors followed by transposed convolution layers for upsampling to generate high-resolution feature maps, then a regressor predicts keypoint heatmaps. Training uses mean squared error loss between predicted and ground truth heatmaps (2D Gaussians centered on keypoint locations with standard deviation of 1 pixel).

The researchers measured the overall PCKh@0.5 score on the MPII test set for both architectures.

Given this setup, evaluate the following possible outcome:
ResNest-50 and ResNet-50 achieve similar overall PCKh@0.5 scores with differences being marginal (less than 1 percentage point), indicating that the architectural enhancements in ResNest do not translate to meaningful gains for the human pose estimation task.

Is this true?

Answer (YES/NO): NO